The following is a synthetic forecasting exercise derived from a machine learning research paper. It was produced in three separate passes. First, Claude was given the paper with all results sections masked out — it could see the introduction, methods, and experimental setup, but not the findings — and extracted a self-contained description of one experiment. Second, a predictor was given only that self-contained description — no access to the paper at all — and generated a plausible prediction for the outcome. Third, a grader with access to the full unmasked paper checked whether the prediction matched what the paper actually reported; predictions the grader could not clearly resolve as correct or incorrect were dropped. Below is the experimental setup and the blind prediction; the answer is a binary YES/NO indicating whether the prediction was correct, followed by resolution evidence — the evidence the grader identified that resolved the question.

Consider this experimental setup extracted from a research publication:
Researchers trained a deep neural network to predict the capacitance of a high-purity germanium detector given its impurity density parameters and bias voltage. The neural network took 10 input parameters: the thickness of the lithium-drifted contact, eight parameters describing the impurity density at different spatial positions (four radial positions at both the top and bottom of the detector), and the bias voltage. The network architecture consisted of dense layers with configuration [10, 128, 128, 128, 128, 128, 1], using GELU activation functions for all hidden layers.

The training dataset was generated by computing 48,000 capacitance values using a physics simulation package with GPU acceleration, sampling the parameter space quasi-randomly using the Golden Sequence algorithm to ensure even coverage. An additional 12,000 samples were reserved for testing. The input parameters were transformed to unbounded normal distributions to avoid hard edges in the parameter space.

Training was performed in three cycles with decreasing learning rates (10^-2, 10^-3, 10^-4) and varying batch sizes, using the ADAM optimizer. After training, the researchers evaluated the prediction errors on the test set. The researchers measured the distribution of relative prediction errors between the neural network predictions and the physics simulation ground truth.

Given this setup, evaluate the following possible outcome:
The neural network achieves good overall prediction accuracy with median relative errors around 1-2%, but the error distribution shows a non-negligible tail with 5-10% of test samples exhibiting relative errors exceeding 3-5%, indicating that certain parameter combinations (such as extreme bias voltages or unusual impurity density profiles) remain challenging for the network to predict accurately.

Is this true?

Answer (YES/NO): YES